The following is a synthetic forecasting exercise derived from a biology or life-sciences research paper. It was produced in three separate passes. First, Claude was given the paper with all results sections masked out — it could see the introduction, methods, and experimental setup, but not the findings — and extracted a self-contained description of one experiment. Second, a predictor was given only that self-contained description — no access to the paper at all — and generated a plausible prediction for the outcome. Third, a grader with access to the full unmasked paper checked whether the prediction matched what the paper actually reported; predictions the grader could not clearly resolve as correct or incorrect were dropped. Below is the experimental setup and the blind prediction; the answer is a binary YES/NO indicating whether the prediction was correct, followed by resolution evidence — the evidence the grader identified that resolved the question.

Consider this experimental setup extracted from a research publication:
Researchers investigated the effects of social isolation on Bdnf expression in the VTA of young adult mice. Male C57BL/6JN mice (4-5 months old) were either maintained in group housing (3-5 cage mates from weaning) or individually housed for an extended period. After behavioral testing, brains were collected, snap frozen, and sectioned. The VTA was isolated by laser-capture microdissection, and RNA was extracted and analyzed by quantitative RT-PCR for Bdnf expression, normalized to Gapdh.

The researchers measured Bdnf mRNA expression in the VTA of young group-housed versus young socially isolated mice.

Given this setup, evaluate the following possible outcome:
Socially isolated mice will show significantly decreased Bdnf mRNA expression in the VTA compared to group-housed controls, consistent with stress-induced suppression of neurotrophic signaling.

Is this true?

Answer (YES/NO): NO